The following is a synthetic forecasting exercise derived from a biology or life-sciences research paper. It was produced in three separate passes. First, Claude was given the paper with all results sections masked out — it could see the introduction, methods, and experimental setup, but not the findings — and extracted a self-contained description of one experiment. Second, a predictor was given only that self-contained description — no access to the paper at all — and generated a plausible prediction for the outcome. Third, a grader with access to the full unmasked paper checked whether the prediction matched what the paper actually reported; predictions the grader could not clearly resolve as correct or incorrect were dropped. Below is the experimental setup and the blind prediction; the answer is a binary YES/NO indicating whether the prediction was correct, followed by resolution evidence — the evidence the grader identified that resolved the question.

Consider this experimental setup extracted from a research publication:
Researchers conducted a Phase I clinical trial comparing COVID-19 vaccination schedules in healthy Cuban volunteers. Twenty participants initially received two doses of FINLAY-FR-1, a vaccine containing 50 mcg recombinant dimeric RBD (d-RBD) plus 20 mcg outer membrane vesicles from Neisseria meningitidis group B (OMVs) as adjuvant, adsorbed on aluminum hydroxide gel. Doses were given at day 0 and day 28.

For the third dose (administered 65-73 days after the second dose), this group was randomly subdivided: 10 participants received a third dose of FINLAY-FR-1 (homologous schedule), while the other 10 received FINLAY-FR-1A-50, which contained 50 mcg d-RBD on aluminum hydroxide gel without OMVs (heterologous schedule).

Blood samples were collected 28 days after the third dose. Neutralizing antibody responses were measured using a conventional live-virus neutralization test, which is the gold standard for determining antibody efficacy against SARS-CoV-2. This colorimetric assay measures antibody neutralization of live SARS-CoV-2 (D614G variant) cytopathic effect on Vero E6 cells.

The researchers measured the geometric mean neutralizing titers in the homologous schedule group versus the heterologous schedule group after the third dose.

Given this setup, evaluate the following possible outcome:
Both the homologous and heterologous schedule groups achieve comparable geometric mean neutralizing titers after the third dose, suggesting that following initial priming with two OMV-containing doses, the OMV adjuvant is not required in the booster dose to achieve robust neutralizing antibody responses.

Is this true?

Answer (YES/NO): YES